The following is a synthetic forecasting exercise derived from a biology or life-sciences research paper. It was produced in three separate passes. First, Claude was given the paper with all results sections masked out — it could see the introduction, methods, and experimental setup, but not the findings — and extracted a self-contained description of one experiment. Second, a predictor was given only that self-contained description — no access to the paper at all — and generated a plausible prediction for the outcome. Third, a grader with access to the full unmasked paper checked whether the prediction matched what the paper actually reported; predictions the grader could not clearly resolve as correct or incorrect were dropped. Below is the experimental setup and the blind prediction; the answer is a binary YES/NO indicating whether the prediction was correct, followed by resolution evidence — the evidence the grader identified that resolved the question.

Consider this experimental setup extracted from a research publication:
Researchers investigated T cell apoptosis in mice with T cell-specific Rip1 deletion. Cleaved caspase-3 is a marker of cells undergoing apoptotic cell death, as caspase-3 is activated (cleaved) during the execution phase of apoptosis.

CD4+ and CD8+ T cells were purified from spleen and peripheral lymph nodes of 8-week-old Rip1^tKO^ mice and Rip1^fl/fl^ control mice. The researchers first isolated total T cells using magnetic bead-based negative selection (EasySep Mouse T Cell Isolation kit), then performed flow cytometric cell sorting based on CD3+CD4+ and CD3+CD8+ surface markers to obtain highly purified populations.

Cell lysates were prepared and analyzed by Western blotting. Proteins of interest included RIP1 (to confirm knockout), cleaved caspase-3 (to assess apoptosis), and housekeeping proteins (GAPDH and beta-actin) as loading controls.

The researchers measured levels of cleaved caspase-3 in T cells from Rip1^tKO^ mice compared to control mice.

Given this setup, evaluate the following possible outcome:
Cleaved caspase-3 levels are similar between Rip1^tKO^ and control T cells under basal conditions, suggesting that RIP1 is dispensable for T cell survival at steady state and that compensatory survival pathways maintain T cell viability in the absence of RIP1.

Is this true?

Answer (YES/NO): NO